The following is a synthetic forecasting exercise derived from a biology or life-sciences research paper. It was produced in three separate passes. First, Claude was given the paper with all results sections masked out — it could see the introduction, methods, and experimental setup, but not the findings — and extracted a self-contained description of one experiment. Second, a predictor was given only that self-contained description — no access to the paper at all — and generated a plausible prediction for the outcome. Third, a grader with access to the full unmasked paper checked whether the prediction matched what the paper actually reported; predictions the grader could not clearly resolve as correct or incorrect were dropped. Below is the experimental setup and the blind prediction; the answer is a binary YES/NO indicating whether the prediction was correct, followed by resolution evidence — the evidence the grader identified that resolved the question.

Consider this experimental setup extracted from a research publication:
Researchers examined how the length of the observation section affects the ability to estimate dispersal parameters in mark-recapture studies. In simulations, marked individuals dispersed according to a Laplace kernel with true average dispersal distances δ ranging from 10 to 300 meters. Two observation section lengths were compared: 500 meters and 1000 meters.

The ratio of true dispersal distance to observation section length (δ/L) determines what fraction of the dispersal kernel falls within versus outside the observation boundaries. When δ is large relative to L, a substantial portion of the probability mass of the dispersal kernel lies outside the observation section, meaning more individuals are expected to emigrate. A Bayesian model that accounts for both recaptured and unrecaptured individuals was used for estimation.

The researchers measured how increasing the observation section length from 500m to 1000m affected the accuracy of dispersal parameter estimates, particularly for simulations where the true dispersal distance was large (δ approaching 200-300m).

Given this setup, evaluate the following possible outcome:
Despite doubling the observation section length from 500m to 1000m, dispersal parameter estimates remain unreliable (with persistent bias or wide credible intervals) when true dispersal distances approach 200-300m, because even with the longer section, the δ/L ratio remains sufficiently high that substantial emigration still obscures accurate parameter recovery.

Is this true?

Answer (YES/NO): NO